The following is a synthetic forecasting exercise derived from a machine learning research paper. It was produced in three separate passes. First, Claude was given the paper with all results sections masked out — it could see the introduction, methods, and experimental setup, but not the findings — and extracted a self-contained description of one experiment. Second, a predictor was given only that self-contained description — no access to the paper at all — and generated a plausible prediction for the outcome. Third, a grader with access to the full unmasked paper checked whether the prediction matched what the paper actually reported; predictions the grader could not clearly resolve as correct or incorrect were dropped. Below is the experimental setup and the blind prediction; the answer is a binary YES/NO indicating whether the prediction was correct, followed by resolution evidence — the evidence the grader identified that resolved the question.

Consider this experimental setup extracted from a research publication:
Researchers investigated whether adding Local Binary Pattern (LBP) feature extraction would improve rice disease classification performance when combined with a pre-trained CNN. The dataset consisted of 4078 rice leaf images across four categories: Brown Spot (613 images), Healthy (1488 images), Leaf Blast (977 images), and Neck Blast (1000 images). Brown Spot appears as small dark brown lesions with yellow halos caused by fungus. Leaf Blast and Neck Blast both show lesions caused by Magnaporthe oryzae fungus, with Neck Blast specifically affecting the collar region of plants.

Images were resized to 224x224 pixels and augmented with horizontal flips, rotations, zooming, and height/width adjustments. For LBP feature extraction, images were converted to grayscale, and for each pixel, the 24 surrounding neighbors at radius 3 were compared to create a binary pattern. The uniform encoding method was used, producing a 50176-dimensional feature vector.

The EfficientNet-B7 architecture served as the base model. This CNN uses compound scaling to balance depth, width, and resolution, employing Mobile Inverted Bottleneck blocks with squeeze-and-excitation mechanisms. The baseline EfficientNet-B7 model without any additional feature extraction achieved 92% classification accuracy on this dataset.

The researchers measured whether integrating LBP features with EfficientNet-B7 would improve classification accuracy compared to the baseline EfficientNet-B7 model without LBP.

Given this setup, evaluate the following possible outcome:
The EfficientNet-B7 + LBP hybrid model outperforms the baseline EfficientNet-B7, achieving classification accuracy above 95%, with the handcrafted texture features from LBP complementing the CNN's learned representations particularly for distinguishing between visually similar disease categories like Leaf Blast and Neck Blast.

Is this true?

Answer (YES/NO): NO